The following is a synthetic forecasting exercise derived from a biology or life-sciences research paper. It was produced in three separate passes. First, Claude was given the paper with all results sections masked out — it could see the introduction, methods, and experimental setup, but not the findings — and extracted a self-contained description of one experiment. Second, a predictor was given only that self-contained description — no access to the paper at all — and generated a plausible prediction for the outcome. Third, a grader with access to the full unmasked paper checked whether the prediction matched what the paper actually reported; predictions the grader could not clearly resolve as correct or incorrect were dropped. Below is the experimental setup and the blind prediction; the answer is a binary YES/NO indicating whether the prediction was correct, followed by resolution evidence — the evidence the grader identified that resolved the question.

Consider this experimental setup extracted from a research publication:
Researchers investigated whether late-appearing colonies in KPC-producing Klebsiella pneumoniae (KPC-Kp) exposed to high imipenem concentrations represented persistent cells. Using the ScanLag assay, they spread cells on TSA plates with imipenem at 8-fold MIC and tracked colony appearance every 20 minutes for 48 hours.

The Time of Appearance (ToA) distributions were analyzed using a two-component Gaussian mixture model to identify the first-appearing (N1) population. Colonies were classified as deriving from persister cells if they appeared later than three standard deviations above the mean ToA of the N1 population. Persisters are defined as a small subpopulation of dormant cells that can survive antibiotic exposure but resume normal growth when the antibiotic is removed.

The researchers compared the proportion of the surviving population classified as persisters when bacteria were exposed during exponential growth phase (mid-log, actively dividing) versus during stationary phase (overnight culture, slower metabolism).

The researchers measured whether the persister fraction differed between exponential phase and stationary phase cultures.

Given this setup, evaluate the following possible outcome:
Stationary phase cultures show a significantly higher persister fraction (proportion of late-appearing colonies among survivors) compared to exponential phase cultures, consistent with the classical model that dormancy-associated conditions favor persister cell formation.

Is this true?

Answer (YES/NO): NO